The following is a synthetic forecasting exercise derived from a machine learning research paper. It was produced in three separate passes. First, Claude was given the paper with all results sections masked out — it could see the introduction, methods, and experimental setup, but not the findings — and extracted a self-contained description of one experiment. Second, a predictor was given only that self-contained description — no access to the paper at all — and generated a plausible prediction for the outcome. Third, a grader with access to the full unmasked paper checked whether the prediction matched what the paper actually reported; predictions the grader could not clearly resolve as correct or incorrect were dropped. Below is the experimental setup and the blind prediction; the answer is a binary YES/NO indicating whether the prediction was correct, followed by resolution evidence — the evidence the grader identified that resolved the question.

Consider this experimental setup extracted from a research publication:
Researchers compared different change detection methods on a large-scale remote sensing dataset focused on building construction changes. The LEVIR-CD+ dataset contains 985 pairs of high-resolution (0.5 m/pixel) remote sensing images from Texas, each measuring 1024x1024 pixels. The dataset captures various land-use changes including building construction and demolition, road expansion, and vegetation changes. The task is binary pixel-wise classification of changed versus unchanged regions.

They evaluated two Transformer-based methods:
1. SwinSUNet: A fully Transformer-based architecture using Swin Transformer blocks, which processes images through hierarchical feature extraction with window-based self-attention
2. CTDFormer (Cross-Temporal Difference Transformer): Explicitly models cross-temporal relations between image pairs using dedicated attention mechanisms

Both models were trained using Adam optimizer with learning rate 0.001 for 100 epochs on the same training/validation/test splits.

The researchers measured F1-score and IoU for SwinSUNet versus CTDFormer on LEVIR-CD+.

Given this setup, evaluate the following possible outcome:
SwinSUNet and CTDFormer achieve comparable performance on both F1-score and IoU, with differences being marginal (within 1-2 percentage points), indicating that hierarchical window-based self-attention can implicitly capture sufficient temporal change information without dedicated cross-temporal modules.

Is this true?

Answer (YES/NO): NO